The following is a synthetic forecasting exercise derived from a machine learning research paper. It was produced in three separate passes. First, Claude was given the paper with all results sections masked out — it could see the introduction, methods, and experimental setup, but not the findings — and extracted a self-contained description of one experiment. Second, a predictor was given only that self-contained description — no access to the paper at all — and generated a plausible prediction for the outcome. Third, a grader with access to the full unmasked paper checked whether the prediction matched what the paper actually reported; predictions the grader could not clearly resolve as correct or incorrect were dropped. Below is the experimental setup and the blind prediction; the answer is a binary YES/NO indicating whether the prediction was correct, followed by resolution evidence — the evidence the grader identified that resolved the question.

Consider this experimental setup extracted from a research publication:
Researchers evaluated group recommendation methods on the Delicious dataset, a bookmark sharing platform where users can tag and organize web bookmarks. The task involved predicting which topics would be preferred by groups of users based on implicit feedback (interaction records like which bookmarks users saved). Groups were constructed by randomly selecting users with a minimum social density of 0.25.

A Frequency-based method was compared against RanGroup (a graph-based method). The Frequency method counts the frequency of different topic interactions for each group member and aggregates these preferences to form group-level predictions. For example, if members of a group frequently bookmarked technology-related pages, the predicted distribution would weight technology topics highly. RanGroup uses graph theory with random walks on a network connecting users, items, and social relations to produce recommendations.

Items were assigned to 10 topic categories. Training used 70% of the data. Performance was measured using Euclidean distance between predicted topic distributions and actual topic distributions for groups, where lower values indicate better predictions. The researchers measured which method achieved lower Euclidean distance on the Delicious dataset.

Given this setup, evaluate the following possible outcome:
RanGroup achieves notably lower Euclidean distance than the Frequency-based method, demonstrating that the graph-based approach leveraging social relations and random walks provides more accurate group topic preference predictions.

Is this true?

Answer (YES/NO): YES